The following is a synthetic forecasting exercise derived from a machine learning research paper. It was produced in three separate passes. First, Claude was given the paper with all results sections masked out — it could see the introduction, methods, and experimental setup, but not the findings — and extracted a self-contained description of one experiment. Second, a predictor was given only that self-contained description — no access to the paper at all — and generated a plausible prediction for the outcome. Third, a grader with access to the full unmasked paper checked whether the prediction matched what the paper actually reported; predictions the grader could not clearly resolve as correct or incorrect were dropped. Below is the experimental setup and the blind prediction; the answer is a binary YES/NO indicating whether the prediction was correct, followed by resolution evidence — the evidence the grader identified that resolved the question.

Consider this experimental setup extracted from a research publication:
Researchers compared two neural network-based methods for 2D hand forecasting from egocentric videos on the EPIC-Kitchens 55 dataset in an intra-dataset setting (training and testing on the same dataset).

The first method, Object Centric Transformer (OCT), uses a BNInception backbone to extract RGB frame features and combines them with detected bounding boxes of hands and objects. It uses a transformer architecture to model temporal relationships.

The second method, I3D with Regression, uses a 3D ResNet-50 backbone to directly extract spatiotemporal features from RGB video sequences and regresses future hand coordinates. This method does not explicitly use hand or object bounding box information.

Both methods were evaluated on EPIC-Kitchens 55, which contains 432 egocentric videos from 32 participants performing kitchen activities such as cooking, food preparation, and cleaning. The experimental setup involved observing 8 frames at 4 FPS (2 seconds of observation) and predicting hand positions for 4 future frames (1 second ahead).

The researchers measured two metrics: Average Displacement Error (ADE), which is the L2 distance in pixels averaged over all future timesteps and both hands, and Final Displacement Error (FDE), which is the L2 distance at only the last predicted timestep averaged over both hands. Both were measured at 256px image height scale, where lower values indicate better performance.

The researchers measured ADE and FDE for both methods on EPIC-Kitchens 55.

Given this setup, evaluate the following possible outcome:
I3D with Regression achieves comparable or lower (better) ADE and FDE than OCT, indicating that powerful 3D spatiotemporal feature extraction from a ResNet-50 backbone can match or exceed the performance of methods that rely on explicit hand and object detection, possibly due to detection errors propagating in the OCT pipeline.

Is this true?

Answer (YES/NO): YES